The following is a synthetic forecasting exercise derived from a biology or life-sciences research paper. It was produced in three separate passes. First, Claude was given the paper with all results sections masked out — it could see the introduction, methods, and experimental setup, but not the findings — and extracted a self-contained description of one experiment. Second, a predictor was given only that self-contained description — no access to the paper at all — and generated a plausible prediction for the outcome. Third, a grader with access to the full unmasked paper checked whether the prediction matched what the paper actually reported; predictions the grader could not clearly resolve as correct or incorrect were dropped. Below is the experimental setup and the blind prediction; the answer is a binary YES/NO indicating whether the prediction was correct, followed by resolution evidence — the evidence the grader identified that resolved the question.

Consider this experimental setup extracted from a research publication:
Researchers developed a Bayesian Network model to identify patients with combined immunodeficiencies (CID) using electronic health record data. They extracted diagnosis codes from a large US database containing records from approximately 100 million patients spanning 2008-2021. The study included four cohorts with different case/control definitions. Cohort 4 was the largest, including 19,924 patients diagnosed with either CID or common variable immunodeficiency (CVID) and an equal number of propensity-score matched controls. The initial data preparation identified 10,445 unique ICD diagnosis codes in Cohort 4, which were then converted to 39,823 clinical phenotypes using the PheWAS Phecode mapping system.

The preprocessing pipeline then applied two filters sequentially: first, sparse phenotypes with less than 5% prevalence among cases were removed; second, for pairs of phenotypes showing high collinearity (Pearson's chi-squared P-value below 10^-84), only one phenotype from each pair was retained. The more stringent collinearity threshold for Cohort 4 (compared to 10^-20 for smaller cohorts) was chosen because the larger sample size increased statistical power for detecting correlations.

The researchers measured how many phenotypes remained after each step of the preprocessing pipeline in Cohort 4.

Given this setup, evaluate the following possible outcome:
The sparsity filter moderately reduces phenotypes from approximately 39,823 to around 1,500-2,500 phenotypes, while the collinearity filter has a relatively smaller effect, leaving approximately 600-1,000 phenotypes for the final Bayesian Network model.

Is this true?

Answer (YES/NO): NO